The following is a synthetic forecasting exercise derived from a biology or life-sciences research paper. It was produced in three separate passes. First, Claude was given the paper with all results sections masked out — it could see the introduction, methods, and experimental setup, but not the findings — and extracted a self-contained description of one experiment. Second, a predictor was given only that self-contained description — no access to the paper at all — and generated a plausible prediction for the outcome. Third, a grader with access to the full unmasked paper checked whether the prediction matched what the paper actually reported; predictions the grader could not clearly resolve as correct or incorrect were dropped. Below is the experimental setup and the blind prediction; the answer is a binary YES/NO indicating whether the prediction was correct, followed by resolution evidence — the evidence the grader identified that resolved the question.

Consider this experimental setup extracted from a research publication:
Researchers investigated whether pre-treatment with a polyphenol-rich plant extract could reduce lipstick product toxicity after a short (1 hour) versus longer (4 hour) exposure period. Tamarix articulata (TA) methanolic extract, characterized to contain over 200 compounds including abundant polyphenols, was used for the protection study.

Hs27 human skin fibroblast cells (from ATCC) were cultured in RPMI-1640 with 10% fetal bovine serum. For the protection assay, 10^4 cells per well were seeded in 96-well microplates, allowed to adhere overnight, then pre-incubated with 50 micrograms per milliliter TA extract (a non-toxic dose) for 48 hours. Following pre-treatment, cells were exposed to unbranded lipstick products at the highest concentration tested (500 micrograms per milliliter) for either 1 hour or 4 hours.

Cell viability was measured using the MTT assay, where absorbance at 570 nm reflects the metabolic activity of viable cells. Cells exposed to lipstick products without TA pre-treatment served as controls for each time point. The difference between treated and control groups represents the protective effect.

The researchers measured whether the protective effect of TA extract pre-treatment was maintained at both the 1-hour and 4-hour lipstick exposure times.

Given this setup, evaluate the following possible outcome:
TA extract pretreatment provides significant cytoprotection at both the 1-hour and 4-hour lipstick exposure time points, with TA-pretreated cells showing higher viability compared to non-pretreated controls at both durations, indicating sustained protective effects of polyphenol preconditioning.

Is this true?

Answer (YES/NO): YES